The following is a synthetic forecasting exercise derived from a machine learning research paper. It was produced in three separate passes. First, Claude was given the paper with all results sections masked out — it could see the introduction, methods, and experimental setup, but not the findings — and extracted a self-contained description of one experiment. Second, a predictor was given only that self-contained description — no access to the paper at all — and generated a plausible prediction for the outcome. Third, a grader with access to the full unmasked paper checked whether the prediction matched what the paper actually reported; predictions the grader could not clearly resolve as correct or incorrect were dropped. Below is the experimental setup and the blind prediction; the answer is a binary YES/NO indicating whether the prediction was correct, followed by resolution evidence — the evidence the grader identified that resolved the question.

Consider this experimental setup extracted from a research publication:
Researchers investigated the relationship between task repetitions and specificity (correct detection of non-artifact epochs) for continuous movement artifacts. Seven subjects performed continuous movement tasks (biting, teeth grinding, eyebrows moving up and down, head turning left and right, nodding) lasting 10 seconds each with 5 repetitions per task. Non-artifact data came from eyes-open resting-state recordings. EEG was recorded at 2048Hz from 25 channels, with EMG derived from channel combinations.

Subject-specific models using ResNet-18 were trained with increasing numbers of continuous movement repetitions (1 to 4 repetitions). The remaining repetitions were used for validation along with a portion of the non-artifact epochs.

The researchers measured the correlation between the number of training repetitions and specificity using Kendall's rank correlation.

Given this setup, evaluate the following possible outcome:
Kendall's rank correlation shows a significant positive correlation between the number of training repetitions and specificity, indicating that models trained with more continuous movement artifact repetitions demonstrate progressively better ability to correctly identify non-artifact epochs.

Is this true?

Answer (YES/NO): NO